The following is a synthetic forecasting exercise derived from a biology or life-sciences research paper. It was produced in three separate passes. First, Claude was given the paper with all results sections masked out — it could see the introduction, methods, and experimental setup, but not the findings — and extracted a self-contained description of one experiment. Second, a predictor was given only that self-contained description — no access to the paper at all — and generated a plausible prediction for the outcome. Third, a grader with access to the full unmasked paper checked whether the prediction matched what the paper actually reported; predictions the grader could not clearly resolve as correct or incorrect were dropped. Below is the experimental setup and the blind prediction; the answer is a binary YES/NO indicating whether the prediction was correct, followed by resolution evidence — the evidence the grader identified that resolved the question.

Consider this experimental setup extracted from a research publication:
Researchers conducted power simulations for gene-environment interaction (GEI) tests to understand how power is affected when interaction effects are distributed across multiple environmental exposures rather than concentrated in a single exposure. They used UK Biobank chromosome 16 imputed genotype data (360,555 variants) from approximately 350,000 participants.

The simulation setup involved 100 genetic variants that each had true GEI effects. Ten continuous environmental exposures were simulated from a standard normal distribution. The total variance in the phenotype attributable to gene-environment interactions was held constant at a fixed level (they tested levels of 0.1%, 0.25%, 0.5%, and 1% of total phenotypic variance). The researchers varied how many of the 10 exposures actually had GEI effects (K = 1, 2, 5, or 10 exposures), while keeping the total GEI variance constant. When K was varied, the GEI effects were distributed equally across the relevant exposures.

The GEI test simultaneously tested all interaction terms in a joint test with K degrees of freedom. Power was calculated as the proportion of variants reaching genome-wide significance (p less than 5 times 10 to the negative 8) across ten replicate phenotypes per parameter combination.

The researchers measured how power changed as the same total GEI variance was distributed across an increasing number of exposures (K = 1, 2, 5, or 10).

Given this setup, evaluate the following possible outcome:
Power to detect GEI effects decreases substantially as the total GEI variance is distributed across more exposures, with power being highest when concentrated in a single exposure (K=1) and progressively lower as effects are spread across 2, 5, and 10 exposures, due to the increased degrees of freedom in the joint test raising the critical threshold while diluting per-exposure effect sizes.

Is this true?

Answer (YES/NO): NO